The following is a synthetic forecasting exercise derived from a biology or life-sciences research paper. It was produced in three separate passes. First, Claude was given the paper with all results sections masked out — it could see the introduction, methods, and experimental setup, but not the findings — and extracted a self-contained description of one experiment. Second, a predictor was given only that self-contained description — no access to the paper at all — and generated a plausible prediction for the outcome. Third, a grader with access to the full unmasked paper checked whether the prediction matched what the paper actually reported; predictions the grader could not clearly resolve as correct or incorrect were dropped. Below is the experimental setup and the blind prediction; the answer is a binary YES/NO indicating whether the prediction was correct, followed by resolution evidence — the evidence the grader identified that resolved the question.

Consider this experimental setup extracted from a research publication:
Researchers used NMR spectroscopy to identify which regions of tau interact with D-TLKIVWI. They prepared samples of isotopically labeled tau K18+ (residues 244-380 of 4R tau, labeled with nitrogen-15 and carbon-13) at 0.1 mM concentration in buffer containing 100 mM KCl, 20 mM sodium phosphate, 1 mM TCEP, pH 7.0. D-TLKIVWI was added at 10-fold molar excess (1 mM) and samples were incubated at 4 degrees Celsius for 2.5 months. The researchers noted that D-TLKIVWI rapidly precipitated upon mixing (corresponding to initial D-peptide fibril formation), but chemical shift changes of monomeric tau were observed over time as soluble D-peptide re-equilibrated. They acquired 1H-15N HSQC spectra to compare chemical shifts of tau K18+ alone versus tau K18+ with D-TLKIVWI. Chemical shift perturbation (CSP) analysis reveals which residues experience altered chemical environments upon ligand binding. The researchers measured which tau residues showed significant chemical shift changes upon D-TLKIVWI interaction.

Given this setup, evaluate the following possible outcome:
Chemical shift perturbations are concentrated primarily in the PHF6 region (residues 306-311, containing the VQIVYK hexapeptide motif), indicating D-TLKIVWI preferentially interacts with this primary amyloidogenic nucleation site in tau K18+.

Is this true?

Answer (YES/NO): NO